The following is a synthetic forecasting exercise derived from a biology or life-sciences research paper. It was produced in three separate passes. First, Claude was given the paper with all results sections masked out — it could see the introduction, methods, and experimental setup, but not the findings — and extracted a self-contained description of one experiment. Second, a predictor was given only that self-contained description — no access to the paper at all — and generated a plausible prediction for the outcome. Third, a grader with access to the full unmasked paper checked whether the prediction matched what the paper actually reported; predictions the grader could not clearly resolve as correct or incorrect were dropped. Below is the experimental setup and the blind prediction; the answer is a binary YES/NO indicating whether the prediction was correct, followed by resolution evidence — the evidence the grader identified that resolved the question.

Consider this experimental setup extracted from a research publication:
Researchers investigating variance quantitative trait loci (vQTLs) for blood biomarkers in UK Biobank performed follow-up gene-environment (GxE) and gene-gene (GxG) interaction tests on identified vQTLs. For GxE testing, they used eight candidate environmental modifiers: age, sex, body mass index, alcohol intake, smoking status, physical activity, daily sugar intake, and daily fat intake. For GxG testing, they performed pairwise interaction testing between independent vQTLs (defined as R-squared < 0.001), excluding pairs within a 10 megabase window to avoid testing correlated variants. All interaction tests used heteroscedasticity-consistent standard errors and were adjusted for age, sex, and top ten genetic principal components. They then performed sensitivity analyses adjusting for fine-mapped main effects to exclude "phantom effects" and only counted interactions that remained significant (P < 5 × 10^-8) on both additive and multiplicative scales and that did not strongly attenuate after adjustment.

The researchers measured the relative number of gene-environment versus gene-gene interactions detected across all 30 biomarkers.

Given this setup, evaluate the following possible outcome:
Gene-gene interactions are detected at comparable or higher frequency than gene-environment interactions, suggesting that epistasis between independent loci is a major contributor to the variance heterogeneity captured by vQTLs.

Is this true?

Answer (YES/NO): NO